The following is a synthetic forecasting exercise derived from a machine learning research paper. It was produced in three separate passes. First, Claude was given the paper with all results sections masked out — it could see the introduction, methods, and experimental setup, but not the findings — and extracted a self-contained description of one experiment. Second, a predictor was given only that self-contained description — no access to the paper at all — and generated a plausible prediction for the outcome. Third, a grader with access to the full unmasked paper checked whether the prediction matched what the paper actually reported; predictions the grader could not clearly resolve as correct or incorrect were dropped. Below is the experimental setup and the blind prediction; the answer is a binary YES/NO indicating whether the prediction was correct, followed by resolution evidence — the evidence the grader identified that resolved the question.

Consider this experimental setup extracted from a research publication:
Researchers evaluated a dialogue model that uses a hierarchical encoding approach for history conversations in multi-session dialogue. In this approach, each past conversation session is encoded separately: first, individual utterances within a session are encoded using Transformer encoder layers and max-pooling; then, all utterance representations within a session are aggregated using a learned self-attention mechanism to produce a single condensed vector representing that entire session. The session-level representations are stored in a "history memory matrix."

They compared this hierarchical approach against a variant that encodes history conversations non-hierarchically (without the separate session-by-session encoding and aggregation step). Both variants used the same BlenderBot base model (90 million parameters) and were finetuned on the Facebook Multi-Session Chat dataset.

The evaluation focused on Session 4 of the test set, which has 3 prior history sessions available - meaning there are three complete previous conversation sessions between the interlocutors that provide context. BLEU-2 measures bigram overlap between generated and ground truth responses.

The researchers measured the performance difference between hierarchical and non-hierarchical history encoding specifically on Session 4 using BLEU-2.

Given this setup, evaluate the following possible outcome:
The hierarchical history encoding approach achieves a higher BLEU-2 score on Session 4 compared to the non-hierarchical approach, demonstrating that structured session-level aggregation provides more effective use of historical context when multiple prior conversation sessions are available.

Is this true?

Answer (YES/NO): YES